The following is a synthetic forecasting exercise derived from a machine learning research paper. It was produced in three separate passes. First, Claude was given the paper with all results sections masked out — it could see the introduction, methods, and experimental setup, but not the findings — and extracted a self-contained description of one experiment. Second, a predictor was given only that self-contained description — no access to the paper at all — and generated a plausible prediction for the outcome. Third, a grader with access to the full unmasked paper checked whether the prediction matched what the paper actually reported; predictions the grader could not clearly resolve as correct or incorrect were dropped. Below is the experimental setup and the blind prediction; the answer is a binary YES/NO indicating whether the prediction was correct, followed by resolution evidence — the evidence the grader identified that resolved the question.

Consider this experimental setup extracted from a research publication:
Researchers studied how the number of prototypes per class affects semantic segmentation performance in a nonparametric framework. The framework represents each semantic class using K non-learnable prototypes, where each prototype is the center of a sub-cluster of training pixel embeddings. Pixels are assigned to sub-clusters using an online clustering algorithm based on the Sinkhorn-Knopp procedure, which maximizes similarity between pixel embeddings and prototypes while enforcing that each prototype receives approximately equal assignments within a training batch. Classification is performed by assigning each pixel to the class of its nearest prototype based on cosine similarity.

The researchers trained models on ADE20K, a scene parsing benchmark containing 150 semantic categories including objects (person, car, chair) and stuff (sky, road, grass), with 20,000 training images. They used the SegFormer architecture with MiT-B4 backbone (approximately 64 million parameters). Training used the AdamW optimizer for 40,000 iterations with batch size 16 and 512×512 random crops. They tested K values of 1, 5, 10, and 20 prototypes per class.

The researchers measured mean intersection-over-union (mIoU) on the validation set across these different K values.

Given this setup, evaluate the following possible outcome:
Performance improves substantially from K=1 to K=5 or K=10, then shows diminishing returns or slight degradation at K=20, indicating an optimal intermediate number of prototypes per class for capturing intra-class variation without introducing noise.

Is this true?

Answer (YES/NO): NO